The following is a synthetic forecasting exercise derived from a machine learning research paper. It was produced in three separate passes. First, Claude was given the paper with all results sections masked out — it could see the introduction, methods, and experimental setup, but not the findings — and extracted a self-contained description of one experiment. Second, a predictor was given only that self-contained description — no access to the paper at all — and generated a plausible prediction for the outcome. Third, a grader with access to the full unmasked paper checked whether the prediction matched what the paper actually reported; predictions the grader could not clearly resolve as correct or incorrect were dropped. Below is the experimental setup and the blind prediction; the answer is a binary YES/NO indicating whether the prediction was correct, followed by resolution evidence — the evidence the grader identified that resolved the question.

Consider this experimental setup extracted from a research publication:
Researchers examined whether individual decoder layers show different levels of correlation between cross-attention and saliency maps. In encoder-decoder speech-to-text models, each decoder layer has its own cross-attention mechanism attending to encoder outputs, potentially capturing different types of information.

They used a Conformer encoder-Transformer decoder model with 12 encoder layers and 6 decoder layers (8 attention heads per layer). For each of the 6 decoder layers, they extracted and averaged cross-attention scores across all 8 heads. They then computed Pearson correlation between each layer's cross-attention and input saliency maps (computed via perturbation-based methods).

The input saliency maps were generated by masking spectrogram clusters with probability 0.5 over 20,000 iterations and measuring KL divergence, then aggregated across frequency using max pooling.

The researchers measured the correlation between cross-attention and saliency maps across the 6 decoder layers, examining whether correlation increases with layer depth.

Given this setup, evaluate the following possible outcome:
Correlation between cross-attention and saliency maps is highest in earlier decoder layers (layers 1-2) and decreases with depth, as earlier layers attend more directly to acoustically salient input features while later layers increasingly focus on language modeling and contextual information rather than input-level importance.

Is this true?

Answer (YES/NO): NO